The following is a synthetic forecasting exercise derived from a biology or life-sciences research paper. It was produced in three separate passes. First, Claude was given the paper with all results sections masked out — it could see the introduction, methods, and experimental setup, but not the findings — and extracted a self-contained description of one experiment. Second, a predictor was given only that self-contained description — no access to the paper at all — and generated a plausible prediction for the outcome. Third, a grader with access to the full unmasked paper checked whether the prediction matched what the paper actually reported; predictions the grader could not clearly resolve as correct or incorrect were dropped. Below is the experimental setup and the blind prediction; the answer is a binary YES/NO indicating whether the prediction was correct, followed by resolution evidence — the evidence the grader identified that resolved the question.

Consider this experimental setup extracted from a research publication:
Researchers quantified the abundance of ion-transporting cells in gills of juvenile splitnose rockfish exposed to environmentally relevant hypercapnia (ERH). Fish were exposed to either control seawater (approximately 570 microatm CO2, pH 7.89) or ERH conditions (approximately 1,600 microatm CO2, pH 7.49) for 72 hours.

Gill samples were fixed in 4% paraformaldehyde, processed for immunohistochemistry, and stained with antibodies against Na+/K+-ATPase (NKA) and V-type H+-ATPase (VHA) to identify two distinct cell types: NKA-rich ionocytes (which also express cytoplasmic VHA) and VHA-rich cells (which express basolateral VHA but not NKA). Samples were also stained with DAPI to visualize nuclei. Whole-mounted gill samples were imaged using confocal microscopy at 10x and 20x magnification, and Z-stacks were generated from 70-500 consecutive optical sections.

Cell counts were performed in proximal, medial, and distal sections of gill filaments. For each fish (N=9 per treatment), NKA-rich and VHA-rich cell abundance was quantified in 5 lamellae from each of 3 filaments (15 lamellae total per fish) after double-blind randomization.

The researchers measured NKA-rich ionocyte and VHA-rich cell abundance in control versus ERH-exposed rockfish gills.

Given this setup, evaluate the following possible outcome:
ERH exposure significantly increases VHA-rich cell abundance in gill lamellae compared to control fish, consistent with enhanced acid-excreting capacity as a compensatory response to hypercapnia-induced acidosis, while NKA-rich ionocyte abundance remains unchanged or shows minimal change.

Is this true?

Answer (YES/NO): NO